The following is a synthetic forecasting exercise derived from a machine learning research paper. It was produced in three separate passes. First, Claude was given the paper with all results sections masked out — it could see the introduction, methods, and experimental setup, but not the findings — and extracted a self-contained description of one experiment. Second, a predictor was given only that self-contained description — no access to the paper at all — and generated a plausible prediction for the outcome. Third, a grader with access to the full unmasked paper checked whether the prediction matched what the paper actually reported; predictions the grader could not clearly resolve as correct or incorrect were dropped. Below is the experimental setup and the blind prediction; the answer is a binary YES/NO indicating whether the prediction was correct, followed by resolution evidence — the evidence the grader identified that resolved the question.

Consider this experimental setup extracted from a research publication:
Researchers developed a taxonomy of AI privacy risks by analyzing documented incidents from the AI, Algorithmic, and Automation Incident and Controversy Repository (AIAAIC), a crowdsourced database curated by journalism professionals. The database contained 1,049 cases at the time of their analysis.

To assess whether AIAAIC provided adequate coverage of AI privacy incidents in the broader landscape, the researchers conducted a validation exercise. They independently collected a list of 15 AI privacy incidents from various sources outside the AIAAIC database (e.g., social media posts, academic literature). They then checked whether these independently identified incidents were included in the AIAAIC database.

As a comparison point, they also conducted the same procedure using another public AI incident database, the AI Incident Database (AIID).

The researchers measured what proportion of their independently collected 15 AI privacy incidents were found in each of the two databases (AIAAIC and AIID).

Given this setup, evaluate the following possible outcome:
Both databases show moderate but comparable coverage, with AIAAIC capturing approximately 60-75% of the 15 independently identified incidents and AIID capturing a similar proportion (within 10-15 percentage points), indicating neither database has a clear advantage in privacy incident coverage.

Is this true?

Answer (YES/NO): NO